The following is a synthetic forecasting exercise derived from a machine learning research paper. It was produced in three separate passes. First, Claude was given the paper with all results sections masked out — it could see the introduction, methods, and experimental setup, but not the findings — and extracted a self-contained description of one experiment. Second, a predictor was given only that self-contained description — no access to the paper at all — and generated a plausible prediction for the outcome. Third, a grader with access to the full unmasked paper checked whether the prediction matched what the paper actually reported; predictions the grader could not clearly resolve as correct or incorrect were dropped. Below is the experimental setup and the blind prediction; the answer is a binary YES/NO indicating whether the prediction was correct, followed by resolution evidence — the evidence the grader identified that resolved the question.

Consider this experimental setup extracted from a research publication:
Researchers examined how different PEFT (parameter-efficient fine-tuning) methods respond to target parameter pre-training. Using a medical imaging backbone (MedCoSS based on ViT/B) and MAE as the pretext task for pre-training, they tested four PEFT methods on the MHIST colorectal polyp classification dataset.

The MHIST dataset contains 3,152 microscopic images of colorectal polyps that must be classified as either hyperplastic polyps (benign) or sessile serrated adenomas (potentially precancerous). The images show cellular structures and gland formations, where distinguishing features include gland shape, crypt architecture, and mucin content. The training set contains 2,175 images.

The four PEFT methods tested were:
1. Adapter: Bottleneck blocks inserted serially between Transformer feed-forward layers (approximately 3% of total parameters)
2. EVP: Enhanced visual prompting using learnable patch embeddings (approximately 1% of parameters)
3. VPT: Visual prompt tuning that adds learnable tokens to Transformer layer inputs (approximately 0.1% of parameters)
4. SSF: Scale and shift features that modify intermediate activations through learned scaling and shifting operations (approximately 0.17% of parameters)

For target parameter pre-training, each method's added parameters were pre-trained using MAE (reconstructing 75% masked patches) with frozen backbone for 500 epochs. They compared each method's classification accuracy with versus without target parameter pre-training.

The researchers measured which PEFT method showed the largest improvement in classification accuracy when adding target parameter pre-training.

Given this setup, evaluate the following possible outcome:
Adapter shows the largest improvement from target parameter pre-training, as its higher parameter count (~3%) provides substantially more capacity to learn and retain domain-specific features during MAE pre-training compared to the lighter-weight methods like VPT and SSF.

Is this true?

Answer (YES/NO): YES